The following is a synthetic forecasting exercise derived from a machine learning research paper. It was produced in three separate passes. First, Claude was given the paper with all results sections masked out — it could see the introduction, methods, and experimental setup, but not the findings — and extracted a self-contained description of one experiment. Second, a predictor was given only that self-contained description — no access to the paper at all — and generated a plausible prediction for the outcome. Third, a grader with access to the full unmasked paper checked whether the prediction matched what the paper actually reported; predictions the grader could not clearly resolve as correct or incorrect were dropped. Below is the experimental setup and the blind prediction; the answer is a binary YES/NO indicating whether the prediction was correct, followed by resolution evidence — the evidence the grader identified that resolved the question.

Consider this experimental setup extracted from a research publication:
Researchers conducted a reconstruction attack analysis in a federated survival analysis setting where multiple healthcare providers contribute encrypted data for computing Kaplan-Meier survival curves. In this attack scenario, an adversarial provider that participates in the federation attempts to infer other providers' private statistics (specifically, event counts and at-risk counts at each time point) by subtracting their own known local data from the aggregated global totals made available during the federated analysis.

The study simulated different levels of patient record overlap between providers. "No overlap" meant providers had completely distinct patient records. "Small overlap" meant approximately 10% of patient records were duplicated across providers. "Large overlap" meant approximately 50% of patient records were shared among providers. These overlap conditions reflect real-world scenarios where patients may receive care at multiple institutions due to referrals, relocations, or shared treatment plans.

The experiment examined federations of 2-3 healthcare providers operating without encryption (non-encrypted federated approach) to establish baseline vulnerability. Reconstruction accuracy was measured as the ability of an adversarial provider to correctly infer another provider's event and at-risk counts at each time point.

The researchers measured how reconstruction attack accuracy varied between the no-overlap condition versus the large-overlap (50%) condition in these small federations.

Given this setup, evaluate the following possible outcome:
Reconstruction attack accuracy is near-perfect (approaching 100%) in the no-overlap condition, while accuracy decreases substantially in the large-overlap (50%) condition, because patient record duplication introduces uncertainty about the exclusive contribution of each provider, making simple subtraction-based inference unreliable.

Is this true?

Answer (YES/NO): NO